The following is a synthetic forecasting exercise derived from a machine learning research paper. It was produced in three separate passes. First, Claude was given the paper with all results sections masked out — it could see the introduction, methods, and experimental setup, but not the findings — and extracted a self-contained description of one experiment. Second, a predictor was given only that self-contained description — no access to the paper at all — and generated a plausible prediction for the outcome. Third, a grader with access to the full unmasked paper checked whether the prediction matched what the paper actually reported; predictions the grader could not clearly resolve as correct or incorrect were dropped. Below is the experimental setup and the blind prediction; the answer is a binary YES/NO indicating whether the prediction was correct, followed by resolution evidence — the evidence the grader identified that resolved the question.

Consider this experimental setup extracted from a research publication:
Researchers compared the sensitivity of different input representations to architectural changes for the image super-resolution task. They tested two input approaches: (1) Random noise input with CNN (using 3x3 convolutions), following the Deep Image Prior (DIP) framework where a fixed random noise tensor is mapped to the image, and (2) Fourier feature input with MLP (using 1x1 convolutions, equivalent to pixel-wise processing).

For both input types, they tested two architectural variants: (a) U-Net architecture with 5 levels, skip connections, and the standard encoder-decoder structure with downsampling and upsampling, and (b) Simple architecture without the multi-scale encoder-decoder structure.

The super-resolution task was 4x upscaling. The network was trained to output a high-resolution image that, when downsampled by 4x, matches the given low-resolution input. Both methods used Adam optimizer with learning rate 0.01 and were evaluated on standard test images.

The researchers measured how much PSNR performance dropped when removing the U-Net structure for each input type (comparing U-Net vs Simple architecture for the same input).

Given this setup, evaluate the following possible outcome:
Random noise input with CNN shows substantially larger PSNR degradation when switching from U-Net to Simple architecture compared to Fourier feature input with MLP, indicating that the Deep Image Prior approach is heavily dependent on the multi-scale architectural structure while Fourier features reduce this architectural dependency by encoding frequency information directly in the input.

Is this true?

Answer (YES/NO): YES